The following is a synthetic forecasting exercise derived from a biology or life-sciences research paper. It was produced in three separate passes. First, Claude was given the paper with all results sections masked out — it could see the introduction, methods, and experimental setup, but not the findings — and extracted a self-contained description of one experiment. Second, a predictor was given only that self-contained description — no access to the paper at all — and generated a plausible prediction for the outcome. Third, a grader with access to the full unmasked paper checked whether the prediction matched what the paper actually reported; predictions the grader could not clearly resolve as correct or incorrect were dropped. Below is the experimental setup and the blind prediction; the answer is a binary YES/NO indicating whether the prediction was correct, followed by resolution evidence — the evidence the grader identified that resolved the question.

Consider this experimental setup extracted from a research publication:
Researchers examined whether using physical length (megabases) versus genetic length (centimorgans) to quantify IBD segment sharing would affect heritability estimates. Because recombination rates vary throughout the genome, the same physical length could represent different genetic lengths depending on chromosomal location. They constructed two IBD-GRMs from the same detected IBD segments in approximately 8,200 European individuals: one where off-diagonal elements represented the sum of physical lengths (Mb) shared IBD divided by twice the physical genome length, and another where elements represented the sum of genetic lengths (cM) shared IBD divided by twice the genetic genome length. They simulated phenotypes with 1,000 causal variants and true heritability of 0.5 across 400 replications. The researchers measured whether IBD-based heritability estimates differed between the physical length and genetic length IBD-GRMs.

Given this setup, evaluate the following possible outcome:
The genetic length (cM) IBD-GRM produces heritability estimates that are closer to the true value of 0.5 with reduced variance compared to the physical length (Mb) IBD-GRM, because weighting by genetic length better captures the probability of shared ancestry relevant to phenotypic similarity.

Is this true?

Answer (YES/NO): NO